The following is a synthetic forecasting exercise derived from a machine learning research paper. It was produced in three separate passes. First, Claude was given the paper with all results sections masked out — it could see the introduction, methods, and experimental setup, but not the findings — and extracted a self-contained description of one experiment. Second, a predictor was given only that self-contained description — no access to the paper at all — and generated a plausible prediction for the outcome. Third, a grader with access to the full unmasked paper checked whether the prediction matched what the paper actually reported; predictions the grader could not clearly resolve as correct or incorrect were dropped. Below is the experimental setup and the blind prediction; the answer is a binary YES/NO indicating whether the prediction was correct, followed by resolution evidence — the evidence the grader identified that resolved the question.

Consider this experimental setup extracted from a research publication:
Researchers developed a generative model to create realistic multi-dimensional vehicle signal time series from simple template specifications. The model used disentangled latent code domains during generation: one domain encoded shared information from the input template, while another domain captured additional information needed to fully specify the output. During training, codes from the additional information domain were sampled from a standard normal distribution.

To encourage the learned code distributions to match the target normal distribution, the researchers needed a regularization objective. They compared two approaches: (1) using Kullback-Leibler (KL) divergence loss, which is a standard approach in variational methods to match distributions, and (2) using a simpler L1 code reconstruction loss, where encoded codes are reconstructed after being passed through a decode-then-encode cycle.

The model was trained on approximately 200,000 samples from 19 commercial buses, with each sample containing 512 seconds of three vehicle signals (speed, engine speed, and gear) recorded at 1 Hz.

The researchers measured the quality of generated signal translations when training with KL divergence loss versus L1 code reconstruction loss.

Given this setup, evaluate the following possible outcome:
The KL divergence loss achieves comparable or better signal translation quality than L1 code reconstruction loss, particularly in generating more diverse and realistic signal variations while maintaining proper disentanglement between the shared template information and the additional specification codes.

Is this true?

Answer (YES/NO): NO